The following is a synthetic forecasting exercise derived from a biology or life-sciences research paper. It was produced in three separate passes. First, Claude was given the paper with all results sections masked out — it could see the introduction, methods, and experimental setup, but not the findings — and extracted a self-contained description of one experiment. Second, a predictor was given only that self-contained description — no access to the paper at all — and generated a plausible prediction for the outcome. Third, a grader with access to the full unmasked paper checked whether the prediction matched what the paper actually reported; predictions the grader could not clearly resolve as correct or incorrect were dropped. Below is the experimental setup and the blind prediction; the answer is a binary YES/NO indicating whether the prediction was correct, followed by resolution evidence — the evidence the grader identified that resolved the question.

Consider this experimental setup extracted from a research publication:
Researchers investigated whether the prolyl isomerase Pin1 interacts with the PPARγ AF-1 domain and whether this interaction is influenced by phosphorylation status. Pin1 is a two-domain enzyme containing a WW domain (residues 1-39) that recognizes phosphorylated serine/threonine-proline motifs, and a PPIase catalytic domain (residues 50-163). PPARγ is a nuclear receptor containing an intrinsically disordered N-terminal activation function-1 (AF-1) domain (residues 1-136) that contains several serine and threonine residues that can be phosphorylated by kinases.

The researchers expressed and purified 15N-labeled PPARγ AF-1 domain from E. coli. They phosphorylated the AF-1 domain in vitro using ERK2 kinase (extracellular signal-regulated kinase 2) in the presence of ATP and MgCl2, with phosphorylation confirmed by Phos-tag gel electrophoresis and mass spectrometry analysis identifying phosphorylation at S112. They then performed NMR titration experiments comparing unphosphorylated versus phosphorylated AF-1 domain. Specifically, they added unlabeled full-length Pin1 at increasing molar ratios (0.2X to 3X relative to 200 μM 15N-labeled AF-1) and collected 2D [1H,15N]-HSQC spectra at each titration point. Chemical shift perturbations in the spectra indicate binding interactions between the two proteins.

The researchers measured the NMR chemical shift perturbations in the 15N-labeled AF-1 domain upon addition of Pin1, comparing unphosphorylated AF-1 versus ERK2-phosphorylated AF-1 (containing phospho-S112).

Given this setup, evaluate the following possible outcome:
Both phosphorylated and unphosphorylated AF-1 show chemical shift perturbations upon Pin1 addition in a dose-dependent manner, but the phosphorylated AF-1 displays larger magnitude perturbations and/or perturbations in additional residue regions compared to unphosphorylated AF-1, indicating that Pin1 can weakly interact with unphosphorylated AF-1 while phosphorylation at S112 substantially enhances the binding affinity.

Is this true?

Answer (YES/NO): YES